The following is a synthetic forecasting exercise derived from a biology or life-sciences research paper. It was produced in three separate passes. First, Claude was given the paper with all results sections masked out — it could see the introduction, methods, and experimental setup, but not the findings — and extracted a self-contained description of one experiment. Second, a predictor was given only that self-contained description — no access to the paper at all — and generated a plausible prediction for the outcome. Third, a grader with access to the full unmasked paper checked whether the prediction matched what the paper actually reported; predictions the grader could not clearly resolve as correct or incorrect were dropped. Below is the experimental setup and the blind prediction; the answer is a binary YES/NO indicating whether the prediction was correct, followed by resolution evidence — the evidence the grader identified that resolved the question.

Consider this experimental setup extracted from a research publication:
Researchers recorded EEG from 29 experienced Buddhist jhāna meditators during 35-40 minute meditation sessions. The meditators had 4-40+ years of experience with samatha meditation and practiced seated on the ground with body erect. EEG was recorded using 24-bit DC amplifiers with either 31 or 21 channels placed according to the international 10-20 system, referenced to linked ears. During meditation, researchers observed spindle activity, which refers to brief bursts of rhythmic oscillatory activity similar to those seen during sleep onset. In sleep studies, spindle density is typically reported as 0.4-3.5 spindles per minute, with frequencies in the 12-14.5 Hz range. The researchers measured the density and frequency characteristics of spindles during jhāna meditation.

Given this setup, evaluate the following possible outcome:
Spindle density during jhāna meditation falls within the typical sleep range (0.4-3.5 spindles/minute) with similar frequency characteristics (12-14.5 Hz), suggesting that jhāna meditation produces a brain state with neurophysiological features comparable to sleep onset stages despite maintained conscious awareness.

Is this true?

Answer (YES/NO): NO